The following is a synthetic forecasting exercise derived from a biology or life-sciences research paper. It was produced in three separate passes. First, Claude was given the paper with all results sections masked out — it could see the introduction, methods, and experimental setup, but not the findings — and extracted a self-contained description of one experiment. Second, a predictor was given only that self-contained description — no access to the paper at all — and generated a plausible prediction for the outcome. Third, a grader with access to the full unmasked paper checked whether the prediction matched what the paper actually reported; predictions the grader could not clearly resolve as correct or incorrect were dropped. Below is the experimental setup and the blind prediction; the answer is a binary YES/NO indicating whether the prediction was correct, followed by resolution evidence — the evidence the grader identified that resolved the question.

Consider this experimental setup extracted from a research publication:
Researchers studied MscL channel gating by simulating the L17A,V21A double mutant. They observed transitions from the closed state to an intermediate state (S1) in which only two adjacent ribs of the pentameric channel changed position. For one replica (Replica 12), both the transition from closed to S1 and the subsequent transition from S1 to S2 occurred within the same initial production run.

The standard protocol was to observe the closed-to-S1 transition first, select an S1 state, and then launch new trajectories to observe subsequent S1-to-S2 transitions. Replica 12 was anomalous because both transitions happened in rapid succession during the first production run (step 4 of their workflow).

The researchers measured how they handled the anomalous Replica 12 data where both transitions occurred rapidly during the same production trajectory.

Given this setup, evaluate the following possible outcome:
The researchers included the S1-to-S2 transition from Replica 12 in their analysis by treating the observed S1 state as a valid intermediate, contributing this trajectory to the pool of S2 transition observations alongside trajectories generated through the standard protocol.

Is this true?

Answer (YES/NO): YES